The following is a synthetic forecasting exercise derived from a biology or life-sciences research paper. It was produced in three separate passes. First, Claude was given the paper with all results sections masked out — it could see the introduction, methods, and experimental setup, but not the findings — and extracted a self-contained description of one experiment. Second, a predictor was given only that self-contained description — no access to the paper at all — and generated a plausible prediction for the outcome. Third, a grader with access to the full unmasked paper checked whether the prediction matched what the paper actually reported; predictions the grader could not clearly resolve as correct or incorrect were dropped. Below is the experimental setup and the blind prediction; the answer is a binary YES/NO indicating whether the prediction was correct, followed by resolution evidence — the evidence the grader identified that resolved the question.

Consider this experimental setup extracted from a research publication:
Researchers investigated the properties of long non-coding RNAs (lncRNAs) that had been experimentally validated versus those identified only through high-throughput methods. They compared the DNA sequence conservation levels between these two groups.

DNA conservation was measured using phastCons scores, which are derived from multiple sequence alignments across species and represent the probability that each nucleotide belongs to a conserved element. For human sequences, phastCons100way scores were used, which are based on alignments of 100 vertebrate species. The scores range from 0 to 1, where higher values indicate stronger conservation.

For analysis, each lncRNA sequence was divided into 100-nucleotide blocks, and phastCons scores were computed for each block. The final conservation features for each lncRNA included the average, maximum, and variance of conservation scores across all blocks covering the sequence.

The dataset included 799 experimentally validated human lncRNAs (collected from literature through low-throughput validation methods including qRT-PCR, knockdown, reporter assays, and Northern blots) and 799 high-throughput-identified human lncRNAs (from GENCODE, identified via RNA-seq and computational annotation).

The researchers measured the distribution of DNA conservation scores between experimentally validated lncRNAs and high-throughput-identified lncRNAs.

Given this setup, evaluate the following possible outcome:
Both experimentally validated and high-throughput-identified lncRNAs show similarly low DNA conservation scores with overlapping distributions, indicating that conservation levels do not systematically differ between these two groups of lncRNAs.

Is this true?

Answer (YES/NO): NO